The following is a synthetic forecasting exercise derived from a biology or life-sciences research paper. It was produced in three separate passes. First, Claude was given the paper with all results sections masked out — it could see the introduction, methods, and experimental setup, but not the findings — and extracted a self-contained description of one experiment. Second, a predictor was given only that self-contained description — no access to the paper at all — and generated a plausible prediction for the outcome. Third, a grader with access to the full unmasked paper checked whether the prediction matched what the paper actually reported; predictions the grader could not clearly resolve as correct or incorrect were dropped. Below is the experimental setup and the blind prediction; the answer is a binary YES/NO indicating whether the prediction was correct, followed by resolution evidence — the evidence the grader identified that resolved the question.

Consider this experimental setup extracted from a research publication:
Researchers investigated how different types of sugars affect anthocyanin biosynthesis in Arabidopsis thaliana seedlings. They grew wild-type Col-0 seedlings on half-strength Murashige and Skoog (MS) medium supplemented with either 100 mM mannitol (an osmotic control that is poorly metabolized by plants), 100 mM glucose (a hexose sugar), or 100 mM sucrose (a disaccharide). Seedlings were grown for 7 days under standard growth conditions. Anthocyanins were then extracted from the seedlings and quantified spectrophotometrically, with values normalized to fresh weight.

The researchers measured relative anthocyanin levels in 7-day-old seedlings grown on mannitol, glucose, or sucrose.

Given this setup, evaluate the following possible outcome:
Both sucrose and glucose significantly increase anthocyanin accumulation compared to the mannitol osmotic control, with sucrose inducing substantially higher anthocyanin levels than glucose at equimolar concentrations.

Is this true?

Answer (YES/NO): NO